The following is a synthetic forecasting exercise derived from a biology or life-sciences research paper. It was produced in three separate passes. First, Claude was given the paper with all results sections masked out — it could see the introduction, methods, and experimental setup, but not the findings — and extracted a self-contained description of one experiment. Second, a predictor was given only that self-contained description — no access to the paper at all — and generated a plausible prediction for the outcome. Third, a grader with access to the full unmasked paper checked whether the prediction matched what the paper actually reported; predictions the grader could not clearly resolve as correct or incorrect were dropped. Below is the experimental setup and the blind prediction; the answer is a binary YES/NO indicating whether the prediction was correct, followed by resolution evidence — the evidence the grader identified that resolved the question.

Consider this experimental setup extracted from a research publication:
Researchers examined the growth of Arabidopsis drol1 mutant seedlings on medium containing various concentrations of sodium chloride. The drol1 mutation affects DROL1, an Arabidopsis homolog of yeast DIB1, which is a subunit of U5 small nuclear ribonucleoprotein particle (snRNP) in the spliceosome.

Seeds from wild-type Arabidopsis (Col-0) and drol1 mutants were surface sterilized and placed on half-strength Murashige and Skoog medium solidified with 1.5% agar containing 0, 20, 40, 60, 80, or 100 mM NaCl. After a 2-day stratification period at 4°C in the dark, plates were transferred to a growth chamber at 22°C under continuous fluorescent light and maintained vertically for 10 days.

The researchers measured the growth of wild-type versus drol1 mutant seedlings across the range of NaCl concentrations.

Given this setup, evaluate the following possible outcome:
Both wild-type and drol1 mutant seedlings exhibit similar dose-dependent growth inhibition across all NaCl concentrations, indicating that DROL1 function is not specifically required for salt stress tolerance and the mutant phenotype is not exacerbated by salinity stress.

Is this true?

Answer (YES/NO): NO